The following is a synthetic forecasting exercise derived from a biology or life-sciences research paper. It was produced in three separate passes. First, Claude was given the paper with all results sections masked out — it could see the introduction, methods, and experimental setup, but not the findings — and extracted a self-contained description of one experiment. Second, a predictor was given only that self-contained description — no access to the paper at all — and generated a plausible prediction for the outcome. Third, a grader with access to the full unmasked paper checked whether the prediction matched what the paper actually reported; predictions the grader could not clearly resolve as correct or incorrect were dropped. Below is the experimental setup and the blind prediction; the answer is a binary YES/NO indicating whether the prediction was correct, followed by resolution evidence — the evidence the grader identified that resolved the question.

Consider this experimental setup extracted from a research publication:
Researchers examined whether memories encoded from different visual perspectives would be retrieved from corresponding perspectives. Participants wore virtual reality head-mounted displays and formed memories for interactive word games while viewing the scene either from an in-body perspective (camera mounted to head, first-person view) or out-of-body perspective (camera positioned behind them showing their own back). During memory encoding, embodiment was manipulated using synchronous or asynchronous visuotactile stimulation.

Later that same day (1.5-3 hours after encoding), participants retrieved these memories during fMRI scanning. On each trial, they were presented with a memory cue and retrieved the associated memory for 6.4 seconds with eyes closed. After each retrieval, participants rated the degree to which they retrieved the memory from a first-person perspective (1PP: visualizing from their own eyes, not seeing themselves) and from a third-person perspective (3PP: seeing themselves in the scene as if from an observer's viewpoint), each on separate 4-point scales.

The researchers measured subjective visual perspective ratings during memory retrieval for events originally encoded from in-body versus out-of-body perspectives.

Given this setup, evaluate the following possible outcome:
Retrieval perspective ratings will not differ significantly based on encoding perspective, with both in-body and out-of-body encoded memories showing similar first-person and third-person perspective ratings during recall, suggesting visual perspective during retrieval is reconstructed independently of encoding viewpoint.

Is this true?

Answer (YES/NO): NO